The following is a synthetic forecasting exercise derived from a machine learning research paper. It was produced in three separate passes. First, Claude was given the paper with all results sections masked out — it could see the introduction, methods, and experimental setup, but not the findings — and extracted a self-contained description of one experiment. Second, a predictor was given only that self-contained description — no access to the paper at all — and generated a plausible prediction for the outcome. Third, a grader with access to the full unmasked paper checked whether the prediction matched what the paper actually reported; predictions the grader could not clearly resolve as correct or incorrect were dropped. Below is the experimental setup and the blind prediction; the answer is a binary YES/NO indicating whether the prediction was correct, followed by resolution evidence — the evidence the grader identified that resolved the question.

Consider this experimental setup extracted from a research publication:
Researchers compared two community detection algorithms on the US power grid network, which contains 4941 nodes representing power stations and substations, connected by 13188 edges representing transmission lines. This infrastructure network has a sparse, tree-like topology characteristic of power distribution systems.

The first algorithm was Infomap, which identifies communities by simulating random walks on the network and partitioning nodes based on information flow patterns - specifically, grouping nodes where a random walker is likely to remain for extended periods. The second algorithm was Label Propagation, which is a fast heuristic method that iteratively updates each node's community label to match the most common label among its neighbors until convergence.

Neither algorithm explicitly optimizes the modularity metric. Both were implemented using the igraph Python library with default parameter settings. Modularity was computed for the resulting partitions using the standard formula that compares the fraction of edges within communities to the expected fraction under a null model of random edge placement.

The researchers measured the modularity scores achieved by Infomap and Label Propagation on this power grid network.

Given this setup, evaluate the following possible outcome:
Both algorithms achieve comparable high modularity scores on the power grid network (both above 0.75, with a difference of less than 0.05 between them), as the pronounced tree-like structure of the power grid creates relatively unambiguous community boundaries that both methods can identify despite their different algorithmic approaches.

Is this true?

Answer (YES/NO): NO